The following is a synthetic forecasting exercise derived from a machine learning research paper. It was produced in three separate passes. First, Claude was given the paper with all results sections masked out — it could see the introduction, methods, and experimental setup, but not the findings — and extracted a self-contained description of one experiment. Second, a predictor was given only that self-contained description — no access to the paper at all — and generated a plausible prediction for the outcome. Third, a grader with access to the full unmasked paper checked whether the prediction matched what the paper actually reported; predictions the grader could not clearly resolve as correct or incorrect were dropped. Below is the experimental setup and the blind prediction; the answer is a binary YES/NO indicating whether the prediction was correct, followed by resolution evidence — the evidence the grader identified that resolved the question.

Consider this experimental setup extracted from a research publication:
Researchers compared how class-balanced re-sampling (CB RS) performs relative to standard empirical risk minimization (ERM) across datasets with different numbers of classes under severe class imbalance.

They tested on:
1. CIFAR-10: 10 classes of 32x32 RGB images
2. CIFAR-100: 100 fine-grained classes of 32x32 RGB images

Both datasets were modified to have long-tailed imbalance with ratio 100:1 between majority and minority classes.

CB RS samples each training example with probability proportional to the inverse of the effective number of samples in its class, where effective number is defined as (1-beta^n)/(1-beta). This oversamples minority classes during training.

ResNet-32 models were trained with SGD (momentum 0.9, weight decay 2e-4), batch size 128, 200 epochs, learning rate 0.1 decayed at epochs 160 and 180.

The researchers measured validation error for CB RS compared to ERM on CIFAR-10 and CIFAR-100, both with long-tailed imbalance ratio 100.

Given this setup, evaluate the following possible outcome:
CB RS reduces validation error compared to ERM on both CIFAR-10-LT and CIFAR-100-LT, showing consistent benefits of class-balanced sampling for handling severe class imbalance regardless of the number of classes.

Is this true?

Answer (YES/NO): NO